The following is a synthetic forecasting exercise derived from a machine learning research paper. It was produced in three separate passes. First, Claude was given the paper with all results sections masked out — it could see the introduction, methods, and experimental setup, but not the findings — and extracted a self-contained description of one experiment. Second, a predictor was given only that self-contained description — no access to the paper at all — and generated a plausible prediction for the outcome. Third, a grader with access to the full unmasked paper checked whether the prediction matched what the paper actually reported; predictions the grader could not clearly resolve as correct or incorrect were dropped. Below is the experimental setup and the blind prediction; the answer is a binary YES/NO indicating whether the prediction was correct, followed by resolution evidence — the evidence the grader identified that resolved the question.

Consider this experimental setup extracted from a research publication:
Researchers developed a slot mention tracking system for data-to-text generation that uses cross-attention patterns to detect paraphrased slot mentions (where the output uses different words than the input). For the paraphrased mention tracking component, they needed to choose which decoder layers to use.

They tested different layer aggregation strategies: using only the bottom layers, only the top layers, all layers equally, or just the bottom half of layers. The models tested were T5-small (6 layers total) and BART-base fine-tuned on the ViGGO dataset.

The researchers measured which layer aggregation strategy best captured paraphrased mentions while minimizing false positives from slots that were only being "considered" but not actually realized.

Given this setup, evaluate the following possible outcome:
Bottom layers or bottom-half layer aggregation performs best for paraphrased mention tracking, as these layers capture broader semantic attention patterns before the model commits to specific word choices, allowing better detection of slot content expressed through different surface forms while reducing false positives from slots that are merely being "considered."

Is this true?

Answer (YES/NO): NO